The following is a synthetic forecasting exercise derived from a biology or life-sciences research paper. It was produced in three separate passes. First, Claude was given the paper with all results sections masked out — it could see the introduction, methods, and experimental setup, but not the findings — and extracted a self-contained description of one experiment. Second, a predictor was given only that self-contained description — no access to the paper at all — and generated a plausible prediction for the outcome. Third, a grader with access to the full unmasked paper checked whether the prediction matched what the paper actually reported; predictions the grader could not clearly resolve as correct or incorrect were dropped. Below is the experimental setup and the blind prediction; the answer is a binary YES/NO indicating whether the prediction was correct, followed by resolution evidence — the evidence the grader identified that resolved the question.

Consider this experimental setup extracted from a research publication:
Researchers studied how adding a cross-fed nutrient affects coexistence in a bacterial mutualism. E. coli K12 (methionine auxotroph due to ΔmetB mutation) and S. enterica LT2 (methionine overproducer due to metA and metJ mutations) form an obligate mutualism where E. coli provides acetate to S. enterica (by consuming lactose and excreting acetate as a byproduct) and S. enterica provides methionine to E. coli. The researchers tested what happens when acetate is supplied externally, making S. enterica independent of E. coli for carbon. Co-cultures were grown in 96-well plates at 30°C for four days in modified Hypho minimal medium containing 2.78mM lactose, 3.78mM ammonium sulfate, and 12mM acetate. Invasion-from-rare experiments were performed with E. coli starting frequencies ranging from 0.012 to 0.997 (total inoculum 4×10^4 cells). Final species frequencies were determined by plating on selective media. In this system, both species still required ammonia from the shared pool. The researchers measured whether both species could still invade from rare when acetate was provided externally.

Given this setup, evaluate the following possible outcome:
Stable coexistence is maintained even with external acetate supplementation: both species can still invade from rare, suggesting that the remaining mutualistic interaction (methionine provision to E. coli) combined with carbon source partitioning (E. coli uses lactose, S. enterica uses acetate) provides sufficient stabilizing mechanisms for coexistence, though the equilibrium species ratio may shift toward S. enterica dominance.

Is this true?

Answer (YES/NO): YES